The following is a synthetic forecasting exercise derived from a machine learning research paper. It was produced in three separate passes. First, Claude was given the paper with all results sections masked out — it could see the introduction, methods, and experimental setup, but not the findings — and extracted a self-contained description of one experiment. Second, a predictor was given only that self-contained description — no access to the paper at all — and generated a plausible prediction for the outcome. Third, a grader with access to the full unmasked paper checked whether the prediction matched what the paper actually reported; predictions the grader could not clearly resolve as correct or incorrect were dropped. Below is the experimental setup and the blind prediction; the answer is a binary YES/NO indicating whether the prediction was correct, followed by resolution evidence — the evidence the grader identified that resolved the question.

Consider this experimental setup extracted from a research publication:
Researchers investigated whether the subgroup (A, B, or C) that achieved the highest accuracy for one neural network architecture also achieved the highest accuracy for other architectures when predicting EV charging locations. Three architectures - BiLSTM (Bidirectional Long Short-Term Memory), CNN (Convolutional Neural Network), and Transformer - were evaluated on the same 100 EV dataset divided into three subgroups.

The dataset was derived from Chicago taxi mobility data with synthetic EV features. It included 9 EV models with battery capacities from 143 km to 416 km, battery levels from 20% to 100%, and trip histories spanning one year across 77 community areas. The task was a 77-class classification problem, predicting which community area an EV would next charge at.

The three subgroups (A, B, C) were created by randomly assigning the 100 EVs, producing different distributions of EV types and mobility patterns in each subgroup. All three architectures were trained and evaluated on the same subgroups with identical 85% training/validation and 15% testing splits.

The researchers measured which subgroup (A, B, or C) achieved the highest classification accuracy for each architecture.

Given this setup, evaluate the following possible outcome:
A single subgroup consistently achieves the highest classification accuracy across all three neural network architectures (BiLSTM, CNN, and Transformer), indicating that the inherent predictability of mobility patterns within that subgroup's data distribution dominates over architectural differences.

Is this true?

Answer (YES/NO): NO